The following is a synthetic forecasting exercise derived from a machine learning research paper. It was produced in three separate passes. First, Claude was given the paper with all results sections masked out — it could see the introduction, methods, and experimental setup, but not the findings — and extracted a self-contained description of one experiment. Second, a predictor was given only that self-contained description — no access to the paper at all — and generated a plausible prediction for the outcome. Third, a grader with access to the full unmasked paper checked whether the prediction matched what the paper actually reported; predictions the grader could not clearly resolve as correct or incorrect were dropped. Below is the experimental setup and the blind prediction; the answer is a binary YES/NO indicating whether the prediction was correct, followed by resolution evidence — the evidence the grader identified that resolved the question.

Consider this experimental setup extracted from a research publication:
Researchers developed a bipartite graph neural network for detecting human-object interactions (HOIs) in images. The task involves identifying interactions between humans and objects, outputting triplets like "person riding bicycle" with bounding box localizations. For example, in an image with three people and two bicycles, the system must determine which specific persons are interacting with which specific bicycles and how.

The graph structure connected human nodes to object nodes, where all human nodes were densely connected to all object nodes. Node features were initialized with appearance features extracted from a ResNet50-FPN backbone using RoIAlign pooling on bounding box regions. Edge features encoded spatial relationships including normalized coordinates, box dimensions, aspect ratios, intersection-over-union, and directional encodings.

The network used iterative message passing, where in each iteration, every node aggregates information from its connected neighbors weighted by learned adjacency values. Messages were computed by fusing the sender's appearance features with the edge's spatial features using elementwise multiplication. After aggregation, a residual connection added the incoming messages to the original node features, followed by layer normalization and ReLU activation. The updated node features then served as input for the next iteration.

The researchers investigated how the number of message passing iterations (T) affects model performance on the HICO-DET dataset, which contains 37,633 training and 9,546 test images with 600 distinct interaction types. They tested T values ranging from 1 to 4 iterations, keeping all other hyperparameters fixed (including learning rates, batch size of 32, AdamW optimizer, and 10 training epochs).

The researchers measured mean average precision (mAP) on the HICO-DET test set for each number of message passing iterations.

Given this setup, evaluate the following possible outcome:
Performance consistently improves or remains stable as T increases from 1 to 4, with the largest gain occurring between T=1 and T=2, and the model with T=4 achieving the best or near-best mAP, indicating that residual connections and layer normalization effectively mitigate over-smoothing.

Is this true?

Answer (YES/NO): NO